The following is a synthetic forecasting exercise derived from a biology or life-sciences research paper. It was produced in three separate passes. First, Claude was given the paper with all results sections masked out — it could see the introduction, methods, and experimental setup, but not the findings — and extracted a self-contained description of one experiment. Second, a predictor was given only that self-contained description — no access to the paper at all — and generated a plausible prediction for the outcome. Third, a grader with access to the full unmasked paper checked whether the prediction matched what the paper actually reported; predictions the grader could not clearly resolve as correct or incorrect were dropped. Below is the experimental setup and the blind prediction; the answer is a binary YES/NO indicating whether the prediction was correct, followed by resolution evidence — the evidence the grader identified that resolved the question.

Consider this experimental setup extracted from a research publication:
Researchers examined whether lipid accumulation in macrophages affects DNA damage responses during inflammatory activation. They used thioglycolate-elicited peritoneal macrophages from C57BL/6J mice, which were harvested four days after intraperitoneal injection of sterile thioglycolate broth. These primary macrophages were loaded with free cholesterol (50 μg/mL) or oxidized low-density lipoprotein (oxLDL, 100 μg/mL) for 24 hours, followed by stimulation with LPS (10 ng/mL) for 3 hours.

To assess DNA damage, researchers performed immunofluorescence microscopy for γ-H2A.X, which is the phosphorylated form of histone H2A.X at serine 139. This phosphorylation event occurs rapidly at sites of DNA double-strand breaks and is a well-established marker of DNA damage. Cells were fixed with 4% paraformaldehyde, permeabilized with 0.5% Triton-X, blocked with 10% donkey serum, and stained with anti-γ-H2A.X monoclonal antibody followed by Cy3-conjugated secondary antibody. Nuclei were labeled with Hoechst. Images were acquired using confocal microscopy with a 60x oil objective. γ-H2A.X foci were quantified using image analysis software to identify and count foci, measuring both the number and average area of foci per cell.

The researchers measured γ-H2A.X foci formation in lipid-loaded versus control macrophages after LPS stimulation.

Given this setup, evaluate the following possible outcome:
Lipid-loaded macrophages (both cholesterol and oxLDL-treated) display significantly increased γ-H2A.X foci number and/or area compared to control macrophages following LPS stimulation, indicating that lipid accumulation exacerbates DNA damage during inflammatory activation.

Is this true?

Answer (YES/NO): YES